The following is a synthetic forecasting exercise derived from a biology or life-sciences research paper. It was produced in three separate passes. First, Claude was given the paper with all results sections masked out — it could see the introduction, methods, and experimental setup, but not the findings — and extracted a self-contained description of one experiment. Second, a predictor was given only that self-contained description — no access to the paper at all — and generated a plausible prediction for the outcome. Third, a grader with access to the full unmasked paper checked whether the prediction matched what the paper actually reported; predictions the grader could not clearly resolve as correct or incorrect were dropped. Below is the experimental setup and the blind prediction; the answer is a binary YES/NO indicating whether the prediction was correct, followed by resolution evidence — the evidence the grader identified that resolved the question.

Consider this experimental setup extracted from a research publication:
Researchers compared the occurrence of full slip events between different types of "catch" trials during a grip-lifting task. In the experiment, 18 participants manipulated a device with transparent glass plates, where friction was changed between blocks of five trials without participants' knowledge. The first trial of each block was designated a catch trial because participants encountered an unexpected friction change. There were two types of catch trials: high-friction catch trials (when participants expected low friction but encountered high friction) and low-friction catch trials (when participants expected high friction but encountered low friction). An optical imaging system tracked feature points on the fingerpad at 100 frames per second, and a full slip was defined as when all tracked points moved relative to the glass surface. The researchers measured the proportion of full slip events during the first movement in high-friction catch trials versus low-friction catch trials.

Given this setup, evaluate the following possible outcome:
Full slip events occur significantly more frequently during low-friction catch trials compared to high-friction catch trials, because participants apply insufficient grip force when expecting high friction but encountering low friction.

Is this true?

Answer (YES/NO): YES